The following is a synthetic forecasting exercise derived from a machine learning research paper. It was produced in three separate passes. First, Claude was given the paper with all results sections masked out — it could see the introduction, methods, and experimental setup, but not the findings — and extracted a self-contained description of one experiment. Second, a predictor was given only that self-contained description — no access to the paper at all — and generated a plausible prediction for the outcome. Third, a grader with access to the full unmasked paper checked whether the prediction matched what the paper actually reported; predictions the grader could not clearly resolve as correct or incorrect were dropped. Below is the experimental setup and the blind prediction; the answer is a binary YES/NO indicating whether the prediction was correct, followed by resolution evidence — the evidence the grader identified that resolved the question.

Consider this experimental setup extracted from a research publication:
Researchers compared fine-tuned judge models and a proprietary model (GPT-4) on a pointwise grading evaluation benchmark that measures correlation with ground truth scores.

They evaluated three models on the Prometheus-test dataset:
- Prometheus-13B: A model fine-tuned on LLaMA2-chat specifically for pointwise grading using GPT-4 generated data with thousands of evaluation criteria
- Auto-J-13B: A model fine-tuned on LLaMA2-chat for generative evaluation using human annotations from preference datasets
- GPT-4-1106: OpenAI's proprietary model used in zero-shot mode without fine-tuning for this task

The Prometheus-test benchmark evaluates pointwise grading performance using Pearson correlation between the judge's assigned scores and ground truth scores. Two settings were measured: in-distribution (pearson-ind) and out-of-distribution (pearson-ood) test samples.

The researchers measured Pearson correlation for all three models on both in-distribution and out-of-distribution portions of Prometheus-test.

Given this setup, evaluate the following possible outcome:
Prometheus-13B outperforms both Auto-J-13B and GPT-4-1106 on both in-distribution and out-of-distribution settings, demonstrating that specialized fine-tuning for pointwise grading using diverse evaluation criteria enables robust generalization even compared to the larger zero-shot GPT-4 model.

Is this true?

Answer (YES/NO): NO